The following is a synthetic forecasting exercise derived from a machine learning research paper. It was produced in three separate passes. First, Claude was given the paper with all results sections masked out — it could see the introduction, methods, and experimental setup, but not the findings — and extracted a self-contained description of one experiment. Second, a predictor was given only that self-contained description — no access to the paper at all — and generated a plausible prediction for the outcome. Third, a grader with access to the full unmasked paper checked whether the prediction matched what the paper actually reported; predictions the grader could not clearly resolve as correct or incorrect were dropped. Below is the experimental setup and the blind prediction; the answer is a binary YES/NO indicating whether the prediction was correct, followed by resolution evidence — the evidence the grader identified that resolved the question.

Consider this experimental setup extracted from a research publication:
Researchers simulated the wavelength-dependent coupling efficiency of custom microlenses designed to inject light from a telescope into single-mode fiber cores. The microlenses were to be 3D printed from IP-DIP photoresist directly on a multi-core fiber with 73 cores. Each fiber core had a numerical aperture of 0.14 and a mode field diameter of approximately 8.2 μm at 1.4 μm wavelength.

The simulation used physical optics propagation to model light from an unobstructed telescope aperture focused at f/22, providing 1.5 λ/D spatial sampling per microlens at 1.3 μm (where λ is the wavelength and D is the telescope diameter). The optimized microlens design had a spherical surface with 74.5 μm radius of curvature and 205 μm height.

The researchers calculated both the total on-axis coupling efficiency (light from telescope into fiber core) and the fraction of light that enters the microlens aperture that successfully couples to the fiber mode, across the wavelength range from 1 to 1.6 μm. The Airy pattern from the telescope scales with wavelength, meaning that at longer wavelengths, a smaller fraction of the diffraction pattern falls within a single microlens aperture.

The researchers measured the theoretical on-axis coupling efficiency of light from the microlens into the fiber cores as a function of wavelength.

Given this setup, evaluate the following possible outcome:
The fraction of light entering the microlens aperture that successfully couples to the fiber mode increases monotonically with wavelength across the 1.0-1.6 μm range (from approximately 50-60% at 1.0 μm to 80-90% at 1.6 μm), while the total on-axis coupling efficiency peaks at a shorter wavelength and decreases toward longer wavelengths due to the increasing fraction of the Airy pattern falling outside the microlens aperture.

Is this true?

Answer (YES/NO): NO